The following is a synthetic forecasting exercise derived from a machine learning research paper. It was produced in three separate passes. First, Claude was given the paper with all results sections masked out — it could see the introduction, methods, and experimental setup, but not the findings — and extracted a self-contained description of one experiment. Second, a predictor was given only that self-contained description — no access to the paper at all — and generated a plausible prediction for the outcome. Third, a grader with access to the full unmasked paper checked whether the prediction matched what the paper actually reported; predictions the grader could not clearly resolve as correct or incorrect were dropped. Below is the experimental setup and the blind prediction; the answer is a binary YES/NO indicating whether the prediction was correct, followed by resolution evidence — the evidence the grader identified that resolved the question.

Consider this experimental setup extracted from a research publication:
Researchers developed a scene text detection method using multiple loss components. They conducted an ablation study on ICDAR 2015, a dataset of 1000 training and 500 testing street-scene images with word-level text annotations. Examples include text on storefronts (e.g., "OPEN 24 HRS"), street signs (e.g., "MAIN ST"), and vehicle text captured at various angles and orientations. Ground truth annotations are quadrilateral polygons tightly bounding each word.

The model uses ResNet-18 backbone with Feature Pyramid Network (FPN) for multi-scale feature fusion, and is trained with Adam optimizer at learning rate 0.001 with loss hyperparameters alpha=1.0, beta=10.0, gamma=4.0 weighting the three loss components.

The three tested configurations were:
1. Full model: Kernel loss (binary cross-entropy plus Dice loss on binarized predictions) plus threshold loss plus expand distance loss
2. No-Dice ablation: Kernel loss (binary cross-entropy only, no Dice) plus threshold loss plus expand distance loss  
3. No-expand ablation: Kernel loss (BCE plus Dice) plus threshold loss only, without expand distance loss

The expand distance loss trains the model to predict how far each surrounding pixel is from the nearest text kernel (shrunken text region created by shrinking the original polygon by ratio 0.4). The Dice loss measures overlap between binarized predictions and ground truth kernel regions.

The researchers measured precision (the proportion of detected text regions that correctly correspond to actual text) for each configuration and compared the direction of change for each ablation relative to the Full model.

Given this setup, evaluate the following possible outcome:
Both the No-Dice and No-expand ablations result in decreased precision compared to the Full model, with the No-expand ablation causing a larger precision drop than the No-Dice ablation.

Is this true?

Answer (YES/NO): NO